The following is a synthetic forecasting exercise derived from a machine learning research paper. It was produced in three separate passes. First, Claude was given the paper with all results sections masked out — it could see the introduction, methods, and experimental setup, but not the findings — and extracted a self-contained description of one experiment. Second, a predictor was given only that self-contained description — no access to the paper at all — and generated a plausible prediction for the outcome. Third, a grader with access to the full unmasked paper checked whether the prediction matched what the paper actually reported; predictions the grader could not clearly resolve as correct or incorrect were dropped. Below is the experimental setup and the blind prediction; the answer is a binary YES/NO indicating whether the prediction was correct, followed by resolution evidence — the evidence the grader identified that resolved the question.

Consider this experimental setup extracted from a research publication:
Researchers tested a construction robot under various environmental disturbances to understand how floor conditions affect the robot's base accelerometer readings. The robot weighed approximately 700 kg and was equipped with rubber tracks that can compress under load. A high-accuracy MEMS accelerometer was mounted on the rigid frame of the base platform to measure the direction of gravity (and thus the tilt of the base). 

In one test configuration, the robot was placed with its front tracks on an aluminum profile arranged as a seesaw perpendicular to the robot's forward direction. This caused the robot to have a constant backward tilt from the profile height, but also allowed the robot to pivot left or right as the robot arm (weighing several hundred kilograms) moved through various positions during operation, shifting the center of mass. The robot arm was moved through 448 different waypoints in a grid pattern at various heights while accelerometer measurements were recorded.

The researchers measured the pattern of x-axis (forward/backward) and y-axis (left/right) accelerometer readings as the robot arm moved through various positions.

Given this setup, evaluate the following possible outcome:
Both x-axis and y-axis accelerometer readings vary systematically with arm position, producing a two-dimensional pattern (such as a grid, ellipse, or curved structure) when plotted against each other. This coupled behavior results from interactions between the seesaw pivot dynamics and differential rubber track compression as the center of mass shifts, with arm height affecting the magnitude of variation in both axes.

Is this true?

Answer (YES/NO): NO